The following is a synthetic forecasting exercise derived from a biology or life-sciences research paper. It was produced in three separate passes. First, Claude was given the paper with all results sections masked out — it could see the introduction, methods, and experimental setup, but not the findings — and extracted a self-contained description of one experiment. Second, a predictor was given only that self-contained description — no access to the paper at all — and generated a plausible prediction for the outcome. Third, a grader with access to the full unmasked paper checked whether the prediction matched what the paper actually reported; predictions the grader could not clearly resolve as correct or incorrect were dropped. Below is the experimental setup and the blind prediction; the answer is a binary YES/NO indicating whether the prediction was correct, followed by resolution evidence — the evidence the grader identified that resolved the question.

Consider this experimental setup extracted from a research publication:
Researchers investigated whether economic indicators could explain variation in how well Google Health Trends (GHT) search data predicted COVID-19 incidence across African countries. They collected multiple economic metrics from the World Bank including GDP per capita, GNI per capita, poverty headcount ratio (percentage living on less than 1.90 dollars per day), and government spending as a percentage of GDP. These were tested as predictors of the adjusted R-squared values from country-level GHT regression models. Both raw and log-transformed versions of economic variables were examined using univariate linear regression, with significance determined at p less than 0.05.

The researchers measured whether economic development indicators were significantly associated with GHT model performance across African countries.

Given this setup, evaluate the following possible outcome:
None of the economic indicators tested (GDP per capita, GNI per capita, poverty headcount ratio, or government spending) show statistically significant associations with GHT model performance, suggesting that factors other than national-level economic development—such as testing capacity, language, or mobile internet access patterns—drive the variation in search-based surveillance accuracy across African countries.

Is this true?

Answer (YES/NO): NO